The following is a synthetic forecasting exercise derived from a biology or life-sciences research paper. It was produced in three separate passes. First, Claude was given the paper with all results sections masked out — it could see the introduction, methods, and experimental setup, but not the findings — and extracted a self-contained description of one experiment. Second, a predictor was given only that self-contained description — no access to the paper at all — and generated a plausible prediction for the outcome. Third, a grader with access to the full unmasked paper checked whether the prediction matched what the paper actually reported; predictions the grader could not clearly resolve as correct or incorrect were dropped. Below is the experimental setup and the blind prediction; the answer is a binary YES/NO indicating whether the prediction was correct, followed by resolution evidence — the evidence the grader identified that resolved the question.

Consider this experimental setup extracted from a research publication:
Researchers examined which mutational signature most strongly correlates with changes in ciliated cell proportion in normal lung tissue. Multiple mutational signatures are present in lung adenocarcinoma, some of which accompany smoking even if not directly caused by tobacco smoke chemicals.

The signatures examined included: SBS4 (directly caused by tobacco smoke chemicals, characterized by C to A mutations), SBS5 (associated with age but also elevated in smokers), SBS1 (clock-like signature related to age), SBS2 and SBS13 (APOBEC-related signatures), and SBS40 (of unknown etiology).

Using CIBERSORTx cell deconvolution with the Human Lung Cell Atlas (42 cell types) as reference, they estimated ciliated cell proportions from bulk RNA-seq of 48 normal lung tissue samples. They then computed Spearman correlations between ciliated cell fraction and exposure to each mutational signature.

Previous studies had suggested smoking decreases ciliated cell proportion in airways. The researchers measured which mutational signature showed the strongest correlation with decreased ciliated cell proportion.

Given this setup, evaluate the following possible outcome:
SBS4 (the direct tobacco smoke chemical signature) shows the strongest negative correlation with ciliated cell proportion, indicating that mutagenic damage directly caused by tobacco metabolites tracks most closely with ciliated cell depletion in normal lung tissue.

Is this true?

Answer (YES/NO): NO